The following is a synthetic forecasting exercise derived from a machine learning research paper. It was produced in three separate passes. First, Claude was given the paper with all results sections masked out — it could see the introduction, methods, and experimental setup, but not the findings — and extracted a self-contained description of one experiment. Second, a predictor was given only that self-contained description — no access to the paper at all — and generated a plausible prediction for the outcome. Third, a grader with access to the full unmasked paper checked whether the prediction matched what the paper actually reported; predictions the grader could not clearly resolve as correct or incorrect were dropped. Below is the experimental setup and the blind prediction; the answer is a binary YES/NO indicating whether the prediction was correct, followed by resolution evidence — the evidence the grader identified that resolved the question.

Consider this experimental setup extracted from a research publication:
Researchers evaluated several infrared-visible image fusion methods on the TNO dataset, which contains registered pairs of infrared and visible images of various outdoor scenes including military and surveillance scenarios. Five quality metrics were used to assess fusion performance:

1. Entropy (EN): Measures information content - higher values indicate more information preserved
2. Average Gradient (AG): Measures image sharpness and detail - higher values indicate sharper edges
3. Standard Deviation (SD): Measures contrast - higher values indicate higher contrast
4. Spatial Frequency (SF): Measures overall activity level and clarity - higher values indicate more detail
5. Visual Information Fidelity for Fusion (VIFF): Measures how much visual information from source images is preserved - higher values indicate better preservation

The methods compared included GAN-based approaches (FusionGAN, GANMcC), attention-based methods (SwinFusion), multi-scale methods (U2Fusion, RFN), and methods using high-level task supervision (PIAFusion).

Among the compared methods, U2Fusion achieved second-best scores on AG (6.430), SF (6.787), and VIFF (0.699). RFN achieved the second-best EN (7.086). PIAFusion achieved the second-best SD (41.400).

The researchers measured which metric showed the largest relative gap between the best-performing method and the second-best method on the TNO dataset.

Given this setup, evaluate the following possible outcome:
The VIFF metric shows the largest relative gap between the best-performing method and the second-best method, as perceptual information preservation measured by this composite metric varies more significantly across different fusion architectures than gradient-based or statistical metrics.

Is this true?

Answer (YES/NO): NO